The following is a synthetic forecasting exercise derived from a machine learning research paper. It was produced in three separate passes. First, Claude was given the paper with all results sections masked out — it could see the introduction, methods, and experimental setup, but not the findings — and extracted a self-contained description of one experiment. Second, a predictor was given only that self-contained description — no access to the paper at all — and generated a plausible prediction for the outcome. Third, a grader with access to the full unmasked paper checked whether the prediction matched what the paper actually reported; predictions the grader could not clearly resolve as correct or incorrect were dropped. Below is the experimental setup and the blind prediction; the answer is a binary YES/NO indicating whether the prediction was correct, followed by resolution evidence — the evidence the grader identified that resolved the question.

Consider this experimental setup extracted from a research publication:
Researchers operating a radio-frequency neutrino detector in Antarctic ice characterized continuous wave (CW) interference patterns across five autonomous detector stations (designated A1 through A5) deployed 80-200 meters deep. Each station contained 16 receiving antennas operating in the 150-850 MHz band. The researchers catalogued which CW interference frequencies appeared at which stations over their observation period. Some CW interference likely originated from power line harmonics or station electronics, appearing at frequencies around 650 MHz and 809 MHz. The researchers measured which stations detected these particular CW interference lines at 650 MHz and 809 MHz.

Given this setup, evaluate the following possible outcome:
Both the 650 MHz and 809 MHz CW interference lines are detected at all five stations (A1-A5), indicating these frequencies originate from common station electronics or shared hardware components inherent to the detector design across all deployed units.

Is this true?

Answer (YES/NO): NO